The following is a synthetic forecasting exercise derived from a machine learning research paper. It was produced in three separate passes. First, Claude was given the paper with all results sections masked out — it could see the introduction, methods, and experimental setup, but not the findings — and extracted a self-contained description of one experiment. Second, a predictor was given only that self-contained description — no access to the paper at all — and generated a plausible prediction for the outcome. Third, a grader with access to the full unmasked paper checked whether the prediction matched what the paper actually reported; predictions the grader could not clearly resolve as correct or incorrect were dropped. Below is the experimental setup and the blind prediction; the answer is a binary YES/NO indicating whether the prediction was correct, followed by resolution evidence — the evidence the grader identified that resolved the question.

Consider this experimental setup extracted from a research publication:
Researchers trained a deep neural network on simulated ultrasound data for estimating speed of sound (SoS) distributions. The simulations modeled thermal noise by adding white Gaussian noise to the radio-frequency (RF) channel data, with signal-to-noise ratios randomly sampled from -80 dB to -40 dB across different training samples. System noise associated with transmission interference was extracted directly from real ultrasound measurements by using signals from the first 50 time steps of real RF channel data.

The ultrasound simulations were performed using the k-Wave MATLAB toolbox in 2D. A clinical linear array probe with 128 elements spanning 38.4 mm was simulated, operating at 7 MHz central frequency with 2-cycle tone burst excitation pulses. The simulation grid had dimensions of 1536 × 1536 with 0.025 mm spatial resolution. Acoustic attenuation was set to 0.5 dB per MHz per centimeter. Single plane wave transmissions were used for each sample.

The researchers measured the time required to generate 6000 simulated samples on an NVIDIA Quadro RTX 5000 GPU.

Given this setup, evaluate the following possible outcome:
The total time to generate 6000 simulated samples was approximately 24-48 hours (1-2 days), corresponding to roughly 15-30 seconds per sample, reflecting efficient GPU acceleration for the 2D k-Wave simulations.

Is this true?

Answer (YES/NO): YES